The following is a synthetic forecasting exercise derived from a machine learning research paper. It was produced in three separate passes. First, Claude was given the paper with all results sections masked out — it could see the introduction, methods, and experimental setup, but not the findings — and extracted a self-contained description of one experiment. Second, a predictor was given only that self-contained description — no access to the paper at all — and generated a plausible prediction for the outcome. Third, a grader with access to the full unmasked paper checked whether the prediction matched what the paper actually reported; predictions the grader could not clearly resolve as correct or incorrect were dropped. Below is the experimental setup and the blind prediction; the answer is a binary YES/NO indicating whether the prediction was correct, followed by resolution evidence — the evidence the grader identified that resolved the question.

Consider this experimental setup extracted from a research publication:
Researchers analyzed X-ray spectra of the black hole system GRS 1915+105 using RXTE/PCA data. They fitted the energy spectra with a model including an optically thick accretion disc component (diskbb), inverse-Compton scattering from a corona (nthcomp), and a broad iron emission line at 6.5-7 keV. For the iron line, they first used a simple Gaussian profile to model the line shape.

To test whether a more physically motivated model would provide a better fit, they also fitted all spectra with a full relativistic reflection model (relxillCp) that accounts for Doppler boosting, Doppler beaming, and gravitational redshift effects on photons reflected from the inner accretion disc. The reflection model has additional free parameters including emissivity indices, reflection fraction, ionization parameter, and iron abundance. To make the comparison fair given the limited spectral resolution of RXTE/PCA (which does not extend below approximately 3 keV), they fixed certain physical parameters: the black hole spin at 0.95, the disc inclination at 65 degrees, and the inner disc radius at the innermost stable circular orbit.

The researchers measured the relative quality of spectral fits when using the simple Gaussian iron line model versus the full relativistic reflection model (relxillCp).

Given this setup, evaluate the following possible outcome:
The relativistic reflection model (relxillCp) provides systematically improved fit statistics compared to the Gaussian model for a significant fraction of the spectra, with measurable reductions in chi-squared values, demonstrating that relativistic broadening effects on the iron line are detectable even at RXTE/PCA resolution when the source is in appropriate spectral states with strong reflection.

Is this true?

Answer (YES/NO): NO